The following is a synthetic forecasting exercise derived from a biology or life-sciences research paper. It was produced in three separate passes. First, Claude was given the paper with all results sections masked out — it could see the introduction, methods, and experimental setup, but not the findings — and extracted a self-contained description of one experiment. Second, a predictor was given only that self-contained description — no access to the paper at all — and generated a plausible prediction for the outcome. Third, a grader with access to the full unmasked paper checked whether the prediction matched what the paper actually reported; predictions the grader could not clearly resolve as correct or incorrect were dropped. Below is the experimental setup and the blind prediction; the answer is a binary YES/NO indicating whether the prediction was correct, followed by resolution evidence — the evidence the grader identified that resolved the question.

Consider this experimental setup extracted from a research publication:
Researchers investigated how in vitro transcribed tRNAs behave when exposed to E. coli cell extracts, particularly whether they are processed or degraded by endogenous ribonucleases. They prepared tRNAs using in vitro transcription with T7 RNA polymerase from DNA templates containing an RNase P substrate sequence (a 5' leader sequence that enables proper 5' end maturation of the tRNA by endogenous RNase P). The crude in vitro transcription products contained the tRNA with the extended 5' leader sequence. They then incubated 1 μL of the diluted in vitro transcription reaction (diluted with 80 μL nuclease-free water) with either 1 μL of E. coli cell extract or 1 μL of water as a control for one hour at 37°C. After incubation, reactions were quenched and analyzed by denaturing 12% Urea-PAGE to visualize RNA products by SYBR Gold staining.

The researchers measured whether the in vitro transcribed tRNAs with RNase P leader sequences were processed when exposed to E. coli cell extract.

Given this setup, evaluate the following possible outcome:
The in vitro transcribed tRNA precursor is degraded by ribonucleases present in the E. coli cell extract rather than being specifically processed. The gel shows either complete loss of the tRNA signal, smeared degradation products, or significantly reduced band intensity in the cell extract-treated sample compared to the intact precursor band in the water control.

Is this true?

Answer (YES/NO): NO